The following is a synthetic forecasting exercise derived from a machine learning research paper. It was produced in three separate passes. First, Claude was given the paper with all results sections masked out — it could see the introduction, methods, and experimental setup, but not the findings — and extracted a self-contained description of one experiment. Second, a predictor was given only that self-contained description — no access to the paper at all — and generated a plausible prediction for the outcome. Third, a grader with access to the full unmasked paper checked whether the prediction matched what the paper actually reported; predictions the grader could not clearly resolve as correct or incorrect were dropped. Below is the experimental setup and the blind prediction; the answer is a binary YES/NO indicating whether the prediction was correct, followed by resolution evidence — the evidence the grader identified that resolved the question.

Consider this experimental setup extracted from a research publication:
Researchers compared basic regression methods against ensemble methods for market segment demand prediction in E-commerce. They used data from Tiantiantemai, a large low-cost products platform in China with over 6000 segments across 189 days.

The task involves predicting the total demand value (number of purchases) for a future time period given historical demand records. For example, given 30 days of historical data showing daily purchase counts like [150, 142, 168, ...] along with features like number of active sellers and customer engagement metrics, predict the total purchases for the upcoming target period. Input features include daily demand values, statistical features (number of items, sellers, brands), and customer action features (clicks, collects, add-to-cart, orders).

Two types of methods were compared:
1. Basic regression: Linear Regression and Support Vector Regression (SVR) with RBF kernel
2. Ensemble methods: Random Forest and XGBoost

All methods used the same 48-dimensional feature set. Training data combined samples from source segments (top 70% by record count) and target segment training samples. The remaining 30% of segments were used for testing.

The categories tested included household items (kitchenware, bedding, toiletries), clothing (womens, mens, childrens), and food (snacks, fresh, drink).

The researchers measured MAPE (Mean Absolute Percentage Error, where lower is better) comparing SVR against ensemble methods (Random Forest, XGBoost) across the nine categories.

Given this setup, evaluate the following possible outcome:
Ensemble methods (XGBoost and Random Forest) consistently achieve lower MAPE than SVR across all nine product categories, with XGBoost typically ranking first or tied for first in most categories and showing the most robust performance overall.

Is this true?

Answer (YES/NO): NO